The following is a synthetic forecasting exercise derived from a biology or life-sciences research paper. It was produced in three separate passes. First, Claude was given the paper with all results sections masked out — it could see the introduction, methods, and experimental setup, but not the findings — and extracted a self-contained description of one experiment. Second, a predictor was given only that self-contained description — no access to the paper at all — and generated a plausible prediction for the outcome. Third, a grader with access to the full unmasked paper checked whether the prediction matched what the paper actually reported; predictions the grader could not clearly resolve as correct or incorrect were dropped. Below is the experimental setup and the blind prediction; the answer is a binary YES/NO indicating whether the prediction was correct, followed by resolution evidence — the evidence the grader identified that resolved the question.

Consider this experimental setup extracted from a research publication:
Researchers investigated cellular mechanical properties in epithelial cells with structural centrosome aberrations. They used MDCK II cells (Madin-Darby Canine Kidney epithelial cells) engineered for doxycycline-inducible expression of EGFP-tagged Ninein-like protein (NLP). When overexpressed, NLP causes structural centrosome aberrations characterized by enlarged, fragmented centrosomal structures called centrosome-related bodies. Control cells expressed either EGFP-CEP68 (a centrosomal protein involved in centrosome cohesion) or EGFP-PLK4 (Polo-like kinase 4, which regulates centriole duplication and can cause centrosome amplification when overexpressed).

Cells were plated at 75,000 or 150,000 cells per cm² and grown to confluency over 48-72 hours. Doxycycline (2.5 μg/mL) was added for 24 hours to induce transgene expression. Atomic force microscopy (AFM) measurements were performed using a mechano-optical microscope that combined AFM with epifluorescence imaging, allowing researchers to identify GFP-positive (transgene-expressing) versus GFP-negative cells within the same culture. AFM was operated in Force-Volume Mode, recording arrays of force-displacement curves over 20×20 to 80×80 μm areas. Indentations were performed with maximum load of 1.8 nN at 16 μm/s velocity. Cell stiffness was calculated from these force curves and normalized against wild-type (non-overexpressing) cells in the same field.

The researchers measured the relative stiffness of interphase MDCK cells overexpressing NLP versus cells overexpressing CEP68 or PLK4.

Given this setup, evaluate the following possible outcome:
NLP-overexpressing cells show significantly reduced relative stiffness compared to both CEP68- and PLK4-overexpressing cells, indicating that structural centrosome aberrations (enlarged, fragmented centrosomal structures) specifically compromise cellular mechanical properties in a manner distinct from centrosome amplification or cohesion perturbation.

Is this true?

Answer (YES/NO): NO